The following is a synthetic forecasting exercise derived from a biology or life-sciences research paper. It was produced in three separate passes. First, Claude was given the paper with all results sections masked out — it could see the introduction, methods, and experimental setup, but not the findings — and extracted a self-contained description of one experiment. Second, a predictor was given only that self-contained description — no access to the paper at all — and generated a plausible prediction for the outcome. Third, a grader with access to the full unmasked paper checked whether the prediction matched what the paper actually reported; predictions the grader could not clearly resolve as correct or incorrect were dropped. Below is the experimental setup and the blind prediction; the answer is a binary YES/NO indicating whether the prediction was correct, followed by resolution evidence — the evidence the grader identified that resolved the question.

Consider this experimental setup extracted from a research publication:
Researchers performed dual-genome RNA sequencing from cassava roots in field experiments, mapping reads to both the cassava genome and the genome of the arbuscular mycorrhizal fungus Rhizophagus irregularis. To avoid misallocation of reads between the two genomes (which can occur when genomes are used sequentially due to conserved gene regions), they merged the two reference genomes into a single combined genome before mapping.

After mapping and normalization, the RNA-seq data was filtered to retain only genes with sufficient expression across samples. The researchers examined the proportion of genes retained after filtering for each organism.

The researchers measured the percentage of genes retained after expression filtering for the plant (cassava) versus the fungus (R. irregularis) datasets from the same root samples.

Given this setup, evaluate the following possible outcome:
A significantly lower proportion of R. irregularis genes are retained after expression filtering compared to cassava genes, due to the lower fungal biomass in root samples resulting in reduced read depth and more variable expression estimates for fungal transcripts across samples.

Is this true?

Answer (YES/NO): YES